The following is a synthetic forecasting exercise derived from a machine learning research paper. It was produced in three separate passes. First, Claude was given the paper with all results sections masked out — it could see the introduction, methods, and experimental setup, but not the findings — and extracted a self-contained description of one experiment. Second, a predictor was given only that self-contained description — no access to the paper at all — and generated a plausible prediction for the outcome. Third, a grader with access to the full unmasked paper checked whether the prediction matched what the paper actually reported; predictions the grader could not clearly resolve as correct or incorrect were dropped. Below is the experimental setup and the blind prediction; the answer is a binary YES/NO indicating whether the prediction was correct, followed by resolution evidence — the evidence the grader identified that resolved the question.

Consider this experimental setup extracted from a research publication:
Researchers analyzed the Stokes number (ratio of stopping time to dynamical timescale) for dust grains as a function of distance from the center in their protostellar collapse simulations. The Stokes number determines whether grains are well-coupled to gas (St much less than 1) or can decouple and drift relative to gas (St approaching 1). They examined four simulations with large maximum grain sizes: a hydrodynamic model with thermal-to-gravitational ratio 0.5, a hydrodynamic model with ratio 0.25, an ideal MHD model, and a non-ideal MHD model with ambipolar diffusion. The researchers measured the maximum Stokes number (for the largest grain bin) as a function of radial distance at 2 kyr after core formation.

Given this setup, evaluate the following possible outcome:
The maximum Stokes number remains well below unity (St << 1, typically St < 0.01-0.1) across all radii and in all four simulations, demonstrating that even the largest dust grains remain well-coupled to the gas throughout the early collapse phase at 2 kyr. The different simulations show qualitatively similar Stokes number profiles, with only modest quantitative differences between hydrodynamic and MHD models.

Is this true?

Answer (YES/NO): NO